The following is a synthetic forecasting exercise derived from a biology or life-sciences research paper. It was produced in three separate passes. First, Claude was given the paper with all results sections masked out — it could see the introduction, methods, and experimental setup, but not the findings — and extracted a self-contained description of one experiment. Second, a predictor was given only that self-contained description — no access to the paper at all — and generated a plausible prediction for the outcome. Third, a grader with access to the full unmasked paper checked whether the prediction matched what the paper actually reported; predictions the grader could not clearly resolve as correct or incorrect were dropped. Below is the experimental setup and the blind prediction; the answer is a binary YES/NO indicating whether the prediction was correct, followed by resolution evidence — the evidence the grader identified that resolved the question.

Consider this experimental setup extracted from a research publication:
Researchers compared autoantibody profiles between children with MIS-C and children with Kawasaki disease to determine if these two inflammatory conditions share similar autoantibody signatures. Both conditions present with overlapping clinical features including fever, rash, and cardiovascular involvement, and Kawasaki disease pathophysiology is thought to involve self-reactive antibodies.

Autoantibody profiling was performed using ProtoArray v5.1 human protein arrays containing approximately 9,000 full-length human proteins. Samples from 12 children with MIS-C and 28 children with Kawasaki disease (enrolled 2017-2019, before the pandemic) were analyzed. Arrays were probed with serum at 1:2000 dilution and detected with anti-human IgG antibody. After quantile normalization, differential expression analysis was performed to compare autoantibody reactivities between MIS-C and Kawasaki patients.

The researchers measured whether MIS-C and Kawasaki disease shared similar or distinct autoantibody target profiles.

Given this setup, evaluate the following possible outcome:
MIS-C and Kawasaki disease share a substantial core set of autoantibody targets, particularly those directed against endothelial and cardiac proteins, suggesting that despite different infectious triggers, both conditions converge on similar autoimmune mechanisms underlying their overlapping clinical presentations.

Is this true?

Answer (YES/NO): NO